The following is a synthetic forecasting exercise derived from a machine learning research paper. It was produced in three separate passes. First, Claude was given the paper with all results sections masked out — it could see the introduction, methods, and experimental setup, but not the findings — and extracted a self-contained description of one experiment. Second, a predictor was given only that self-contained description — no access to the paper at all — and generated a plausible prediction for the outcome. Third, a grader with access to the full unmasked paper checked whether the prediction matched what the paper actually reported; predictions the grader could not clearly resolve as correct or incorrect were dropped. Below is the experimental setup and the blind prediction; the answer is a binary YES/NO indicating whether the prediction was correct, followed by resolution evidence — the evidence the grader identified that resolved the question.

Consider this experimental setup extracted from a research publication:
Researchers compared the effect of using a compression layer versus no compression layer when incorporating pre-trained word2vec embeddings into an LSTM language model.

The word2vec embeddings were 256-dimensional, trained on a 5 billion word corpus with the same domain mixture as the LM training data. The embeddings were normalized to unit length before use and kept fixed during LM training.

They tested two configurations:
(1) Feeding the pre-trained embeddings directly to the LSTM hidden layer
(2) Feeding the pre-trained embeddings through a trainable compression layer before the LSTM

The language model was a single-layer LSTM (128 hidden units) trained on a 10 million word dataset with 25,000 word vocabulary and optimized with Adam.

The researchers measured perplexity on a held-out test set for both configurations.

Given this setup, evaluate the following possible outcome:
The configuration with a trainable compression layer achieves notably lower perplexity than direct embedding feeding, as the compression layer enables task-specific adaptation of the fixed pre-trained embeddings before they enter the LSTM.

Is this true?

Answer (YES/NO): NO